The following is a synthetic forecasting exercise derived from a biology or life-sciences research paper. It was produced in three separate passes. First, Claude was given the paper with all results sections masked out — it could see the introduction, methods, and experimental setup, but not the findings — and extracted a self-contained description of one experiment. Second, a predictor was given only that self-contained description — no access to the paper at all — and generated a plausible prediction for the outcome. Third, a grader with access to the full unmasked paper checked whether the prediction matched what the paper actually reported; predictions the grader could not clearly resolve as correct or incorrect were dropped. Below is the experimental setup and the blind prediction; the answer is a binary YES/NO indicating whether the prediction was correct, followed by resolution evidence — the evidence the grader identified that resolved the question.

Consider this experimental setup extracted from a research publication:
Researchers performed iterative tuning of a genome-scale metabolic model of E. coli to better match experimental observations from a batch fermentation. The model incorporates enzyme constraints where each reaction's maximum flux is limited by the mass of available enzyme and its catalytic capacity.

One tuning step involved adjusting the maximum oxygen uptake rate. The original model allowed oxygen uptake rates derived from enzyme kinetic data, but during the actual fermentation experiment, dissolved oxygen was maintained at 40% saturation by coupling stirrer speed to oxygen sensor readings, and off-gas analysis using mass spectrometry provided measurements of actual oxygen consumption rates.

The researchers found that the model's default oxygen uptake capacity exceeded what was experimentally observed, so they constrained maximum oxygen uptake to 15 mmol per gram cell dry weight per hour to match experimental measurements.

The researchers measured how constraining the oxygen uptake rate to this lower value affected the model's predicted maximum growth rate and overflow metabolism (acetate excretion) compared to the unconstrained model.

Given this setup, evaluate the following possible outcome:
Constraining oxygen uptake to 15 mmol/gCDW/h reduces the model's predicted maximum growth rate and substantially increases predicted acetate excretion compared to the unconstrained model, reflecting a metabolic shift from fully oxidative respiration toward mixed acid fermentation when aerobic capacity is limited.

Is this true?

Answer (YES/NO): YES